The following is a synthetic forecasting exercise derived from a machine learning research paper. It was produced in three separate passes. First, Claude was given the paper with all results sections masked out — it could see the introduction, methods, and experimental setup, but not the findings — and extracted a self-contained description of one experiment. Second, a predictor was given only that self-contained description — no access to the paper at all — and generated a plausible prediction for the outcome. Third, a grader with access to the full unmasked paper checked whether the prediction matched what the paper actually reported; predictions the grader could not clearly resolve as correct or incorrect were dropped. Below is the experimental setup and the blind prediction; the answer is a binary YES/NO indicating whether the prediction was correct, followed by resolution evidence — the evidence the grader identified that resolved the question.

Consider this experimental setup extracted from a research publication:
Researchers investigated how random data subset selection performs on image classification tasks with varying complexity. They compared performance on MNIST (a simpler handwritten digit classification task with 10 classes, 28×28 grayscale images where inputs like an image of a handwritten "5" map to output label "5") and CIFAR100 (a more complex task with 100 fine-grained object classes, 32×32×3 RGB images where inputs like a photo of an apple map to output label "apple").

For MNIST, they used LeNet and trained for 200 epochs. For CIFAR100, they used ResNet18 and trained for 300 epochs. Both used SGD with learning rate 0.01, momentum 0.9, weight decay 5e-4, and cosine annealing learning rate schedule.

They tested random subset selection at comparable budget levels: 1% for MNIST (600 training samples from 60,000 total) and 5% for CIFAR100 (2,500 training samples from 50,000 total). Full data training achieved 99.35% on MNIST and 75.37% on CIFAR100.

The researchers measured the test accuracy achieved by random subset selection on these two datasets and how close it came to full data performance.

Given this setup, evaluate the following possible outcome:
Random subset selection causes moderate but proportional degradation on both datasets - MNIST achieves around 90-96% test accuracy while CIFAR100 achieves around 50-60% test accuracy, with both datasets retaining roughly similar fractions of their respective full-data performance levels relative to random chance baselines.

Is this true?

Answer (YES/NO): NO